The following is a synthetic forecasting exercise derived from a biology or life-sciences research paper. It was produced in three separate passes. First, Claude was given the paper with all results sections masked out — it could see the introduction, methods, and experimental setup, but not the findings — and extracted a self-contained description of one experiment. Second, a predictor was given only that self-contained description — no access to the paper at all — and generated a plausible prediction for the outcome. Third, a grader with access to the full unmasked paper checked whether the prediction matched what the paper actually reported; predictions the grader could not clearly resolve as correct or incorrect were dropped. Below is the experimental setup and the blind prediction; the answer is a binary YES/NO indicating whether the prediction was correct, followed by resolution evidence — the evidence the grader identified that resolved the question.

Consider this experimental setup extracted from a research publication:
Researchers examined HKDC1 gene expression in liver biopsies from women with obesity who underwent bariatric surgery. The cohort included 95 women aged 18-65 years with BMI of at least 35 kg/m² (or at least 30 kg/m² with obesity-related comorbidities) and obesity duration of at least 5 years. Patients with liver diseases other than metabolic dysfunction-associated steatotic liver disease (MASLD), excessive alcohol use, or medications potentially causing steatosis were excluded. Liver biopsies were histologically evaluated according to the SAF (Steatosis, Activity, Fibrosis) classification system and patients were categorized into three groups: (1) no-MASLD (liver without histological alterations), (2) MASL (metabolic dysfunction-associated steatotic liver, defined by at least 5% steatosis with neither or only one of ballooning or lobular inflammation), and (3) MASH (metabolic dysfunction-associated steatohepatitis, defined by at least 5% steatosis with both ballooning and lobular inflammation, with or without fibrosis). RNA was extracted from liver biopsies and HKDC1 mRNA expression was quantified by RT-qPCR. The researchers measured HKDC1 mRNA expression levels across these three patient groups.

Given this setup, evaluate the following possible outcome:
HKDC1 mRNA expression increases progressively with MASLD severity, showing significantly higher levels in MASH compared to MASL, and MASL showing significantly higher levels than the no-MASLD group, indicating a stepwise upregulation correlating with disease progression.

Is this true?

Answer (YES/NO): NO